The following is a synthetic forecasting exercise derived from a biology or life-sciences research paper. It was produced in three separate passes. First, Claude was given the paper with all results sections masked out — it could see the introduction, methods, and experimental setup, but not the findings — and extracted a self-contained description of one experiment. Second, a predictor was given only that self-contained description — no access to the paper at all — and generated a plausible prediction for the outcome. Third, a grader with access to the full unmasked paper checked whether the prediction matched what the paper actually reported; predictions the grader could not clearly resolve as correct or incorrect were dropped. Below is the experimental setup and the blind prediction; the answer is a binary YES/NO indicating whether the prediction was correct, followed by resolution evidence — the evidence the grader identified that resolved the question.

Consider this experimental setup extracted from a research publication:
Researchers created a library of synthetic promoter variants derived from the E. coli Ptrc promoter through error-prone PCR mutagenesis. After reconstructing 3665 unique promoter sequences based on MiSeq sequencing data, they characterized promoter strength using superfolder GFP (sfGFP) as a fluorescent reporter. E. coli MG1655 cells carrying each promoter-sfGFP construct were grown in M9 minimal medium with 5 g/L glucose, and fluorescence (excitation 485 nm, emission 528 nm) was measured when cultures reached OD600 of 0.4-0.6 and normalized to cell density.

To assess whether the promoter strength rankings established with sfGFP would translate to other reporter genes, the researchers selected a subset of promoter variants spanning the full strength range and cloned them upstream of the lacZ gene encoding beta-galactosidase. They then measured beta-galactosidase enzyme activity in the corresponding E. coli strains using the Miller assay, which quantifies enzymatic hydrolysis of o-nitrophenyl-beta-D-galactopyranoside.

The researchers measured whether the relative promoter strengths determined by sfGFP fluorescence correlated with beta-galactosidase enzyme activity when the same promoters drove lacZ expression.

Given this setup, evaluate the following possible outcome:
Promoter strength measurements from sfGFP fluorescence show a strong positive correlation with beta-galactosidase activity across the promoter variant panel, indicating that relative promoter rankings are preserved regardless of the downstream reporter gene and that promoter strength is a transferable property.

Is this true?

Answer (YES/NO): YES